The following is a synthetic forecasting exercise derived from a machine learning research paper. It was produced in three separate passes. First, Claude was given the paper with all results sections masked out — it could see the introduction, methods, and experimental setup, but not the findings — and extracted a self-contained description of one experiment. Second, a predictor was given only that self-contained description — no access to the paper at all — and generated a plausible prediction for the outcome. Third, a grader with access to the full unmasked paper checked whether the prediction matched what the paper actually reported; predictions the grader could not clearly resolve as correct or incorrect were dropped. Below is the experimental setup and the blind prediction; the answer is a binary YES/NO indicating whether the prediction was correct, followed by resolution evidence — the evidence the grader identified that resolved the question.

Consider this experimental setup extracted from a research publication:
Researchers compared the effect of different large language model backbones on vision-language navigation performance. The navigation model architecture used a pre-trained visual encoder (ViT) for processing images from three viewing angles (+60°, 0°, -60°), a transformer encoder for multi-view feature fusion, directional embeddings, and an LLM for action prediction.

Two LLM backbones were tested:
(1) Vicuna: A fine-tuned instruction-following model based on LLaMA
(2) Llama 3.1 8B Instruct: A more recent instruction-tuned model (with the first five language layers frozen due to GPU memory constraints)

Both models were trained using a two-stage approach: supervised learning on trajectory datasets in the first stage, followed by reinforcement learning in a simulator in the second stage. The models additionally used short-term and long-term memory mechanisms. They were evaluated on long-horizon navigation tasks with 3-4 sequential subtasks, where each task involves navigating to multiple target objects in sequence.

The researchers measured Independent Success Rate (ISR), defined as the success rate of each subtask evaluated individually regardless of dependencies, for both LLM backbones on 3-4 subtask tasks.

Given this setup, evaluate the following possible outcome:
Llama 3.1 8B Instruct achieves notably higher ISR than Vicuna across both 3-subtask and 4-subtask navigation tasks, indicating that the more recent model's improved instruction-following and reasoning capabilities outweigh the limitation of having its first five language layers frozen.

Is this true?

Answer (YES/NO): NO